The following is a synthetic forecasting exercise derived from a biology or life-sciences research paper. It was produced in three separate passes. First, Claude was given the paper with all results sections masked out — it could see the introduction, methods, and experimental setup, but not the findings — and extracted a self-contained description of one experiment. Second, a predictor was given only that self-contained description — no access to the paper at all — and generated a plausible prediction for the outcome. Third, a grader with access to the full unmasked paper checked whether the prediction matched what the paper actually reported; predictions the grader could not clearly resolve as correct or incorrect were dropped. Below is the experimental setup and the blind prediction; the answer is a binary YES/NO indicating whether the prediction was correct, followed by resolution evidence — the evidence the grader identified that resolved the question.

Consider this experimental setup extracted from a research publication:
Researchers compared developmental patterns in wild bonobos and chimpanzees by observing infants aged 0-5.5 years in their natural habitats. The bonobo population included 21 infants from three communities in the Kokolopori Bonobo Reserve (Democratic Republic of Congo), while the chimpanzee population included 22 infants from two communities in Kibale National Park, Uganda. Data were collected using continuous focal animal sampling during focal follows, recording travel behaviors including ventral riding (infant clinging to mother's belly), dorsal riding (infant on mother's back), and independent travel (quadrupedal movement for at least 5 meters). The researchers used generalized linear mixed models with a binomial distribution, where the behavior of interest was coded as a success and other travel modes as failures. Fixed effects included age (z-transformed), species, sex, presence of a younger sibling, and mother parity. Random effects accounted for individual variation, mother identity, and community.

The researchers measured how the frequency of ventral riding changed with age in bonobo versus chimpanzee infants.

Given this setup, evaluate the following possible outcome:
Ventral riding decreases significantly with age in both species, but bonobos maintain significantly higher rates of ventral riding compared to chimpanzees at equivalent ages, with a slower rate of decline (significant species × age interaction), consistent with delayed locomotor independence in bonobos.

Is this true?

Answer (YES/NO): NO